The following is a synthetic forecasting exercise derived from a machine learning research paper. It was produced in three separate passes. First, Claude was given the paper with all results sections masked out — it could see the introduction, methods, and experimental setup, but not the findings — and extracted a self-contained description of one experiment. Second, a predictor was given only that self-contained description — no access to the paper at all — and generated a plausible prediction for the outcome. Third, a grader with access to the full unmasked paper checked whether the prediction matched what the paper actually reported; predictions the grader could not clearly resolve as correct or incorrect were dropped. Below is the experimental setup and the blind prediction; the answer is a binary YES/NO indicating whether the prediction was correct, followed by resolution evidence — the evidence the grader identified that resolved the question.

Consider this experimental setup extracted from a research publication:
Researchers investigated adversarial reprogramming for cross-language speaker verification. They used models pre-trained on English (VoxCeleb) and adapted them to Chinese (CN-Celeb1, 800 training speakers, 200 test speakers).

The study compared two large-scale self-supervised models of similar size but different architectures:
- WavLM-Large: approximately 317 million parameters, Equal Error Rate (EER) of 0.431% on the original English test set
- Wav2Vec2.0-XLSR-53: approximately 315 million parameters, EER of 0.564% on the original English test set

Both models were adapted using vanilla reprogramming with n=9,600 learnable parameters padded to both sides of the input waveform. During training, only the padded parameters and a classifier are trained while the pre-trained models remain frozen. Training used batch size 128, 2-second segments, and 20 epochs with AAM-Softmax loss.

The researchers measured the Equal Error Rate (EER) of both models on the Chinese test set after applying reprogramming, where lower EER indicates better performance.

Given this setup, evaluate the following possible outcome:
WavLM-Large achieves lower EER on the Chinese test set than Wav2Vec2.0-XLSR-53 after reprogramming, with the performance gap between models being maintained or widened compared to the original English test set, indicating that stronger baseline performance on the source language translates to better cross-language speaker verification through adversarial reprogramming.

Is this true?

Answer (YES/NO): YES